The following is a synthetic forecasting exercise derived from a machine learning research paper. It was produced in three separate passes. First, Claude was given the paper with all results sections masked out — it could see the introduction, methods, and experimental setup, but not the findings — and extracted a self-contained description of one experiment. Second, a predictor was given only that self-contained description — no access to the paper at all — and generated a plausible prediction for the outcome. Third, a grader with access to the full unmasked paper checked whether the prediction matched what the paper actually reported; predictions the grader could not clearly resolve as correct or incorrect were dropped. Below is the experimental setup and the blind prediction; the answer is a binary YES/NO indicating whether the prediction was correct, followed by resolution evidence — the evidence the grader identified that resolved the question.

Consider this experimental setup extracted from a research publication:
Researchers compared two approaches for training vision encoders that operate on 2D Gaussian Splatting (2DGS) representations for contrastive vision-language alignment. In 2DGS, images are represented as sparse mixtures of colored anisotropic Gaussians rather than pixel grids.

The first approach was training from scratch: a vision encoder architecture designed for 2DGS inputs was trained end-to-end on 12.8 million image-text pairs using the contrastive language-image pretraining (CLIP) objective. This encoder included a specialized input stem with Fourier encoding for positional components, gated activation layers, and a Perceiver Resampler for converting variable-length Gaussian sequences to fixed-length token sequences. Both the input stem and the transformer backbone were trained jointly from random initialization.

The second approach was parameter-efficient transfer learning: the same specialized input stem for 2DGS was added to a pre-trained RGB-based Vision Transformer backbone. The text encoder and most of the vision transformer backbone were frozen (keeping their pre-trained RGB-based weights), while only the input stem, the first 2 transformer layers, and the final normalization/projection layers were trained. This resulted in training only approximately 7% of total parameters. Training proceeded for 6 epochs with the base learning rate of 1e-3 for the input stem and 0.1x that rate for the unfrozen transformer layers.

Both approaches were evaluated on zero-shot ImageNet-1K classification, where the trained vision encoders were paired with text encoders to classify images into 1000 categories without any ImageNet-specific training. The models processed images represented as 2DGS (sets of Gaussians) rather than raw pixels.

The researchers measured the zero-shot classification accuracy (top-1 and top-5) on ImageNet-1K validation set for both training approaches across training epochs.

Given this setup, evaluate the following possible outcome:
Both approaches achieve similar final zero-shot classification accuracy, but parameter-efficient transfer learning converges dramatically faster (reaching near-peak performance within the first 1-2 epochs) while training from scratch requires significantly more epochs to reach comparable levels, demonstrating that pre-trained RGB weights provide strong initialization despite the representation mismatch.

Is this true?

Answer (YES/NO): NO